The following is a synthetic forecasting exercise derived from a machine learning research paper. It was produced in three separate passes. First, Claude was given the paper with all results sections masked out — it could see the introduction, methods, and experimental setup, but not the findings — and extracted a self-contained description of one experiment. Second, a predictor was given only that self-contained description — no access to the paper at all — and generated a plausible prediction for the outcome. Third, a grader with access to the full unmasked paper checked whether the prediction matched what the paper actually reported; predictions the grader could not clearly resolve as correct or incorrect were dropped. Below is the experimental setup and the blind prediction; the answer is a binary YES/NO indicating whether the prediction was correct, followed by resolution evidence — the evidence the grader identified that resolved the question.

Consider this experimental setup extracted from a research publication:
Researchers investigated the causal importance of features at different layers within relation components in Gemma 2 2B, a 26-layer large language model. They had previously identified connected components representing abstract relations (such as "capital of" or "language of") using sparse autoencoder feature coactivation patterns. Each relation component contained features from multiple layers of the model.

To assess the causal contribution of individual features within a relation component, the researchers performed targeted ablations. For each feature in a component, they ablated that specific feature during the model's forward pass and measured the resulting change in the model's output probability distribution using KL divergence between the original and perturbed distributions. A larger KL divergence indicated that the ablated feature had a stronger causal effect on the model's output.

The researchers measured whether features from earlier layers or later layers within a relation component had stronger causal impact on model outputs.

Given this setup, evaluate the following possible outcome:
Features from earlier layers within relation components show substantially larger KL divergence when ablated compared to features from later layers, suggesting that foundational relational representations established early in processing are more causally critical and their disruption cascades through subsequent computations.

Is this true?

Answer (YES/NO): NO